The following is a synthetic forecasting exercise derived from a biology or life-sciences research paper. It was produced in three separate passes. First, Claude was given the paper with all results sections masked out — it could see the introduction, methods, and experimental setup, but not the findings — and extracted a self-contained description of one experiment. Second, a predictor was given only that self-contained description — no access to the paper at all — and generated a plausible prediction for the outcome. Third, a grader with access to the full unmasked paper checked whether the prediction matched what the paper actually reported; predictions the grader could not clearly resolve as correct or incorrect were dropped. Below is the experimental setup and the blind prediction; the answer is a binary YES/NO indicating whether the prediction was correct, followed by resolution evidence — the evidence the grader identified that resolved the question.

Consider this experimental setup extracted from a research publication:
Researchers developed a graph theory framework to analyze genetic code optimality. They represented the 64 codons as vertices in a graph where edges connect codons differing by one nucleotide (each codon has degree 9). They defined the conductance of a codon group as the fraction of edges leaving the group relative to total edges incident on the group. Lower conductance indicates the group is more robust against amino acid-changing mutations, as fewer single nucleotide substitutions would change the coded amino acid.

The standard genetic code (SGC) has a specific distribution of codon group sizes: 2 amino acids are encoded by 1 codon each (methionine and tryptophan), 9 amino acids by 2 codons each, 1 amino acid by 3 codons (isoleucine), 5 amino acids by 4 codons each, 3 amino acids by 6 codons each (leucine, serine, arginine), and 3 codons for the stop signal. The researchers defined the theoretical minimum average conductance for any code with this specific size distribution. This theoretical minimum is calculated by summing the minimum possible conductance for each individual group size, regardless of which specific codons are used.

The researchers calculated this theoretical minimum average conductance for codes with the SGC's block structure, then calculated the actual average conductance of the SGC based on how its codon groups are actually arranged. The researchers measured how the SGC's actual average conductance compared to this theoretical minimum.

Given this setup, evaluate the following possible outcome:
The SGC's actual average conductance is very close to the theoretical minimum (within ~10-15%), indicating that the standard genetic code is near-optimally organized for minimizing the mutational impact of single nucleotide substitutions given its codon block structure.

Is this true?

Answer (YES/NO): YES